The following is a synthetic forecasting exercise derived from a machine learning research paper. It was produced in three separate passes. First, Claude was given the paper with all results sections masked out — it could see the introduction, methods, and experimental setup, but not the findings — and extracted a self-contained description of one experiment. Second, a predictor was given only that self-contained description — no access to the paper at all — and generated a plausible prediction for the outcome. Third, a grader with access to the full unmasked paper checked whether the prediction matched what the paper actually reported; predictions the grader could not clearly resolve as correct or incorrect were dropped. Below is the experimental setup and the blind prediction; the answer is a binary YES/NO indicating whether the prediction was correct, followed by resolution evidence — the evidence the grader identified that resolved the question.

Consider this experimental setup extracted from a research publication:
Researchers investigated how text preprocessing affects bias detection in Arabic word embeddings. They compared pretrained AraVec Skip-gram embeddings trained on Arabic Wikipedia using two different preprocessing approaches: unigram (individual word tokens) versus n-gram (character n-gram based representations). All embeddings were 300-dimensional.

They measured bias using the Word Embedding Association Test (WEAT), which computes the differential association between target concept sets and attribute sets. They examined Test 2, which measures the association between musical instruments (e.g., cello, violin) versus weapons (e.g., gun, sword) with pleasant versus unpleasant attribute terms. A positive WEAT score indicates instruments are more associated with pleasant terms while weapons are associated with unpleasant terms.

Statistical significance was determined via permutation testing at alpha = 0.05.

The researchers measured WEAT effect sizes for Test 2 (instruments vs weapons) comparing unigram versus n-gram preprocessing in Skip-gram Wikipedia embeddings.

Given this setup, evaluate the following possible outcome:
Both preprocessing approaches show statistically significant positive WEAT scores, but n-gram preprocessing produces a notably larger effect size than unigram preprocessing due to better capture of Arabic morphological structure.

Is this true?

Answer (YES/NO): YES